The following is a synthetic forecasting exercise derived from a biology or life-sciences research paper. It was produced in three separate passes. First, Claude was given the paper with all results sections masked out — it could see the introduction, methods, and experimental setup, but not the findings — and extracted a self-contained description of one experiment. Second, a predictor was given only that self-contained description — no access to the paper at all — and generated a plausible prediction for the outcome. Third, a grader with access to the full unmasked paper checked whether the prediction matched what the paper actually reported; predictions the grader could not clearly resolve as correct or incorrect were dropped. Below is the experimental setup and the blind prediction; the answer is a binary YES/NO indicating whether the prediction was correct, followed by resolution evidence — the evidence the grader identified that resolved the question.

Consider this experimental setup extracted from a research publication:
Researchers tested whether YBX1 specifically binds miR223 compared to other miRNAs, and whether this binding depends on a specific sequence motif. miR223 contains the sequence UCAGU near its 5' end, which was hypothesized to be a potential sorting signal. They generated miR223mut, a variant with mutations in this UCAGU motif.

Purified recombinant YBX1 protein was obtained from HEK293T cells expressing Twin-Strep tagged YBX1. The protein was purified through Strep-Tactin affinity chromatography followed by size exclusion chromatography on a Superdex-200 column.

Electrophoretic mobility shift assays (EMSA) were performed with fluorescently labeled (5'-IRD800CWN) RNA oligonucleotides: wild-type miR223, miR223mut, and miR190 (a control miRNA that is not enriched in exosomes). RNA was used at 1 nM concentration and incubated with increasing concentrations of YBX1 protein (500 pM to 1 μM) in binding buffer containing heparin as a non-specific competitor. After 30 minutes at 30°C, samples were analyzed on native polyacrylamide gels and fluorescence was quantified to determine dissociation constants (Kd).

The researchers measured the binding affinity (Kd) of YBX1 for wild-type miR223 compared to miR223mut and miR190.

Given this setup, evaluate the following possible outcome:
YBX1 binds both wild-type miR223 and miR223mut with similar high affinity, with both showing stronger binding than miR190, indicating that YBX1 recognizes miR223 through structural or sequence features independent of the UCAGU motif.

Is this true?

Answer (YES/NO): NO